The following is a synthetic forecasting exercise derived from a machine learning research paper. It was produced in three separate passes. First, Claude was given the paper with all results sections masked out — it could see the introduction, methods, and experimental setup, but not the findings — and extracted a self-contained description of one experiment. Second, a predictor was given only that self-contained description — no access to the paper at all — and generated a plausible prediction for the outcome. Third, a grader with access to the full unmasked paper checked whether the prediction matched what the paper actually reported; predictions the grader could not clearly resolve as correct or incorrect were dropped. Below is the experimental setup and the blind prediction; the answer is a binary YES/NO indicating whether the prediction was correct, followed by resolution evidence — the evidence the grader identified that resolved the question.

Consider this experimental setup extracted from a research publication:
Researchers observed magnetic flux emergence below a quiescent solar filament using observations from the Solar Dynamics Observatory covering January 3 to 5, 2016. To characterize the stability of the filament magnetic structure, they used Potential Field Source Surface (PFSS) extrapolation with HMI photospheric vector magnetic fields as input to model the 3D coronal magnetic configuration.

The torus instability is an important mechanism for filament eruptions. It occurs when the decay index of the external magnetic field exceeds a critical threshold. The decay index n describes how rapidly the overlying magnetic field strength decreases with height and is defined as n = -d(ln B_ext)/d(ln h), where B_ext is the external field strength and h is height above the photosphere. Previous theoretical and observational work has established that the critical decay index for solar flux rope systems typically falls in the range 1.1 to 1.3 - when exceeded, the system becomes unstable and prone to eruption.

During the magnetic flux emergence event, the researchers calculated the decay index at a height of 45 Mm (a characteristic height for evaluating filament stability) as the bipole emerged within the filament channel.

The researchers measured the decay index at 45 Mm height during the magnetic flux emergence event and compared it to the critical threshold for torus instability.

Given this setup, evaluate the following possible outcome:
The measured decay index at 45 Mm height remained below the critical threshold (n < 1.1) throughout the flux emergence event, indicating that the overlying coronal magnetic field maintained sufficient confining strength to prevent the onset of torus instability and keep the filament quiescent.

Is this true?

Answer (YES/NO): NO